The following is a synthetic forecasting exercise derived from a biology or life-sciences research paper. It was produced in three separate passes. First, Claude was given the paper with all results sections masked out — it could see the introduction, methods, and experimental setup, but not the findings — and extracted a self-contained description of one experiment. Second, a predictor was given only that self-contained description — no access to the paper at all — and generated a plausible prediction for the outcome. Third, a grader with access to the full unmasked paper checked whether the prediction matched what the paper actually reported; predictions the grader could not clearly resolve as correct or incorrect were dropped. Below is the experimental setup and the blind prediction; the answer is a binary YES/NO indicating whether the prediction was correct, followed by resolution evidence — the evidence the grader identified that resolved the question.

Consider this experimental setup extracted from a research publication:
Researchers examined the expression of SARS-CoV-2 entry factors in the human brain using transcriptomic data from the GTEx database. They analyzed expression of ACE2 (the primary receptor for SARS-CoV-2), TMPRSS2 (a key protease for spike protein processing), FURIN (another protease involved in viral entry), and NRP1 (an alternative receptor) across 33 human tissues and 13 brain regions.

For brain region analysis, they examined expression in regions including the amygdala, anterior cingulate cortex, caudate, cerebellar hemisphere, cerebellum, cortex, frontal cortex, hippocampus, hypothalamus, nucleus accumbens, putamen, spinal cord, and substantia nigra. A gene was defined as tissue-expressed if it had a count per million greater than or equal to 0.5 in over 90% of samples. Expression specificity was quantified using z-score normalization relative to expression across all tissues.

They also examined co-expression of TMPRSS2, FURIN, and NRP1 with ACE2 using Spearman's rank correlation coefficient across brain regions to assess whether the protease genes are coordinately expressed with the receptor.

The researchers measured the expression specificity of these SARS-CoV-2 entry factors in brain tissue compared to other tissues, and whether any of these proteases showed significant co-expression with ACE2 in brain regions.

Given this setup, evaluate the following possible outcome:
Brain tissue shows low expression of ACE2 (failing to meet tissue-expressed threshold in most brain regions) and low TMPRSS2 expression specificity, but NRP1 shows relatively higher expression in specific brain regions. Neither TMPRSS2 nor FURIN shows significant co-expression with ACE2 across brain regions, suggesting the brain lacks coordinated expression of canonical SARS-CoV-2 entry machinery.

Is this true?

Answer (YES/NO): NO